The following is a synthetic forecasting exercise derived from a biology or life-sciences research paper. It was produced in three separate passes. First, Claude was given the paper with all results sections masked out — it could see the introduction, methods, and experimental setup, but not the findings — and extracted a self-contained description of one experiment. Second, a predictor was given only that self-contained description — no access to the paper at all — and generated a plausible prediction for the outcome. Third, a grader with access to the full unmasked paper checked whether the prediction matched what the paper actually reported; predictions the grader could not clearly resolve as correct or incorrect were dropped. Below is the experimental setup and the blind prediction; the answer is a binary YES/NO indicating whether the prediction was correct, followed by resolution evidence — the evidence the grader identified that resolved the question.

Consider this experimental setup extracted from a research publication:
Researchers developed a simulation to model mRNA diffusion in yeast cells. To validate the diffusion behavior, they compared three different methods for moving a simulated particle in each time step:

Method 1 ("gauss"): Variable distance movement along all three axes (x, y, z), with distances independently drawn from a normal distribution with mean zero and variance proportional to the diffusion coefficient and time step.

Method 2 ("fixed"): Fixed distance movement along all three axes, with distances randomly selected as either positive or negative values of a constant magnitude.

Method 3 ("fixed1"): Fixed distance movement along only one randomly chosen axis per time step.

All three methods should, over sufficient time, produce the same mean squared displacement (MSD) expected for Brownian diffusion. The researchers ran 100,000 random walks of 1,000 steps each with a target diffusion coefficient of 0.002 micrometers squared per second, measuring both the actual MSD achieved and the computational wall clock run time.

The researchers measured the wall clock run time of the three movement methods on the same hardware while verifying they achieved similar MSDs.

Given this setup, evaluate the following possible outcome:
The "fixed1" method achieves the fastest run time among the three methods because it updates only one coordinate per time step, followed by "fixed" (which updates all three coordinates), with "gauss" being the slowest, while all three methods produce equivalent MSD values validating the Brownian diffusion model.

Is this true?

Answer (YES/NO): YES